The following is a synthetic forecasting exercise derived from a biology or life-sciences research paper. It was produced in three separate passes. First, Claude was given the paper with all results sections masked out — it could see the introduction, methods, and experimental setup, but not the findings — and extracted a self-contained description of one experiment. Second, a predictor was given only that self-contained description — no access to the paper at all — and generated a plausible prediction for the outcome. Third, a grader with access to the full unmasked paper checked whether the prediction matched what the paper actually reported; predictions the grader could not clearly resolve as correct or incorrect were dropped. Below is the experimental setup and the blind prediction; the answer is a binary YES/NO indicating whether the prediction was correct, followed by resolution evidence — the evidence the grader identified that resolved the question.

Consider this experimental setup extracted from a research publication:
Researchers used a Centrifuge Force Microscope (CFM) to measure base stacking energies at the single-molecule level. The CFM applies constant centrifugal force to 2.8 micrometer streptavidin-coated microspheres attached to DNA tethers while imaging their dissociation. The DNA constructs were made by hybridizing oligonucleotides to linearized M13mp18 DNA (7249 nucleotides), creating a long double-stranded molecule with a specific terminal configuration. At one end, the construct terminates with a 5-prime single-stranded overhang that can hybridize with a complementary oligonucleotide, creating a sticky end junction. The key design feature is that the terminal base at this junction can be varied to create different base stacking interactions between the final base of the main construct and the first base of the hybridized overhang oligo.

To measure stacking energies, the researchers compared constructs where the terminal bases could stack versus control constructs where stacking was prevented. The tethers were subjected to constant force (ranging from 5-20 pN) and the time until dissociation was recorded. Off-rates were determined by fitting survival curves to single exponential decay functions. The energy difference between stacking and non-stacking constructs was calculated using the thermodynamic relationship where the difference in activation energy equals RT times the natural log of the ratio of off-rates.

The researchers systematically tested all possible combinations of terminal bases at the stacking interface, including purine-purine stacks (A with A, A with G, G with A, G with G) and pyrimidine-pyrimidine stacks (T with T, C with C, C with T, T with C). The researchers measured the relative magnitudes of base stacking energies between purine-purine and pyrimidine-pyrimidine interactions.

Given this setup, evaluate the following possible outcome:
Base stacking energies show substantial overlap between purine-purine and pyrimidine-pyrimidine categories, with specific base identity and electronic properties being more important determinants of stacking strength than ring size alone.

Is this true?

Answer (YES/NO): NO